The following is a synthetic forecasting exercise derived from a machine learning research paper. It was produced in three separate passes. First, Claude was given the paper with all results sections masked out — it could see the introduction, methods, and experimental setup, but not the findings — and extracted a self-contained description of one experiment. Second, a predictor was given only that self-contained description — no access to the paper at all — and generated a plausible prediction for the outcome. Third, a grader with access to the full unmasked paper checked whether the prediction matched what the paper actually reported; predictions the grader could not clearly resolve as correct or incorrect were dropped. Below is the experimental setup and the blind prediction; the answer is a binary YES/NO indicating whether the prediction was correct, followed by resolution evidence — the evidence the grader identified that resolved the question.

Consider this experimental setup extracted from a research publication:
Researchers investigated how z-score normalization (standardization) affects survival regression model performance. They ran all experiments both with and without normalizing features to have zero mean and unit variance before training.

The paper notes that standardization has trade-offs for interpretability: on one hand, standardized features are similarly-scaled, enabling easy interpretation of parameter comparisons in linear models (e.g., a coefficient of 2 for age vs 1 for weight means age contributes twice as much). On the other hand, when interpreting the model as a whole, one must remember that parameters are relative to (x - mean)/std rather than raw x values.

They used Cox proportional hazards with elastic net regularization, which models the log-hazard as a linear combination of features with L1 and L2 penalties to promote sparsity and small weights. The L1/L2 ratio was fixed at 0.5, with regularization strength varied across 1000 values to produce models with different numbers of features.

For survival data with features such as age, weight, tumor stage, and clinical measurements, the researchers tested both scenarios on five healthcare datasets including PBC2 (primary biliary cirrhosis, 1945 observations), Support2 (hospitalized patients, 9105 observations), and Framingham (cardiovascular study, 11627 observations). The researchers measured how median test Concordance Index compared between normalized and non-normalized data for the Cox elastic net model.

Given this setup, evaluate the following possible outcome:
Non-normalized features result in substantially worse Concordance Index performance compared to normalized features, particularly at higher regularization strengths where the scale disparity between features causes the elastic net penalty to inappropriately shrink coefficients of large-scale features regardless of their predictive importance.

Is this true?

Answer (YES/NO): NO